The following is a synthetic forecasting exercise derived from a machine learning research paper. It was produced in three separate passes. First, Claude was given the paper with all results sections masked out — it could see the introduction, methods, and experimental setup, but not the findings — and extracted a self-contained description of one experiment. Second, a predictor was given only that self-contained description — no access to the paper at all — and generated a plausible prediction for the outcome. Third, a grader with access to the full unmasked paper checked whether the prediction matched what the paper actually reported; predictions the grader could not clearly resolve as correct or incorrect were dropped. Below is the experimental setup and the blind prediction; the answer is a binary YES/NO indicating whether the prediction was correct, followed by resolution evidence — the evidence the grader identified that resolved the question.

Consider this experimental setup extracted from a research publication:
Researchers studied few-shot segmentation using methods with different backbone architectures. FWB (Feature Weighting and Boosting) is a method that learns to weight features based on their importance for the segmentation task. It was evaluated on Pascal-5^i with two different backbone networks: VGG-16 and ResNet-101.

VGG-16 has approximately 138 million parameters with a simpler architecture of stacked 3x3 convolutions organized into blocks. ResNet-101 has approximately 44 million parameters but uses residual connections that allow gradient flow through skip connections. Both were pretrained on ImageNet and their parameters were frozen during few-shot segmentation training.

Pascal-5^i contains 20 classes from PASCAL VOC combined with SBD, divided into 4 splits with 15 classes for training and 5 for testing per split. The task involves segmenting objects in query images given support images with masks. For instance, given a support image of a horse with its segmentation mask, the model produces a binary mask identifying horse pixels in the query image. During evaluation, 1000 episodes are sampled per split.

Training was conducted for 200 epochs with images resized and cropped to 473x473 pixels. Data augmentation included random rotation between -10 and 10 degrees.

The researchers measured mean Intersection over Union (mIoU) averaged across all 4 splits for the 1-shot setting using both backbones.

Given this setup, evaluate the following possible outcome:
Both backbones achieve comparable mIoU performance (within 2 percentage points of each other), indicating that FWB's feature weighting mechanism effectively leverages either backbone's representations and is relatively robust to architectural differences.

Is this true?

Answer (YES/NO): NO